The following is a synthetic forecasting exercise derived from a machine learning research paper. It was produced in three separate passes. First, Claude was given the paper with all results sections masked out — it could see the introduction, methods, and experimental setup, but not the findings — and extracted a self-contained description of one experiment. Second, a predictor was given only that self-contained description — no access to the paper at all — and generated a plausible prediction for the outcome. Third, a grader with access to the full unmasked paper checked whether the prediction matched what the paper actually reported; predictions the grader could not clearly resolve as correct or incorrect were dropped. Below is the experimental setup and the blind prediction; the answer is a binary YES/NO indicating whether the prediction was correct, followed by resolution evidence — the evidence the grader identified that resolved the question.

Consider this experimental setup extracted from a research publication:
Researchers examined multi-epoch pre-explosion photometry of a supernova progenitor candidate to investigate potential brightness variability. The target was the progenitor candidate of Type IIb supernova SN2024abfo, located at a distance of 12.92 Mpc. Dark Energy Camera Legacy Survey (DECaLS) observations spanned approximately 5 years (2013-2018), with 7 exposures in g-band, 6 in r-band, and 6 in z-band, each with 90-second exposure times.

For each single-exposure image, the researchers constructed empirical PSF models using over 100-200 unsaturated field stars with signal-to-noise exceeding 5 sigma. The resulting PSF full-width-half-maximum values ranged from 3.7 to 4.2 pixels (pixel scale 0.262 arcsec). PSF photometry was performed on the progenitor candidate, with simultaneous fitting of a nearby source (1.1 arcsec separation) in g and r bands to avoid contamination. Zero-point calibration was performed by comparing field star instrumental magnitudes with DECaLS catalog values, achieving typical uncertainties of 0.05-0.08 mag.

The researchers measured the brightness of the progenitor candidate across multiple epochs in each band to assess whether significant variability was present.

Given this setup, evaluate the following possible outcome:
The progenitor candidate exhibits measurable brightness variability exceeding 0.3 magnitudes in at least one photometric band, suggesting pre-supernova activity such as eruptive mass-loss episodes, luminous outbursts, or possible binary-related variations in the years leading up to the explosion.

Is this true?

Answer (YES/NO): YES